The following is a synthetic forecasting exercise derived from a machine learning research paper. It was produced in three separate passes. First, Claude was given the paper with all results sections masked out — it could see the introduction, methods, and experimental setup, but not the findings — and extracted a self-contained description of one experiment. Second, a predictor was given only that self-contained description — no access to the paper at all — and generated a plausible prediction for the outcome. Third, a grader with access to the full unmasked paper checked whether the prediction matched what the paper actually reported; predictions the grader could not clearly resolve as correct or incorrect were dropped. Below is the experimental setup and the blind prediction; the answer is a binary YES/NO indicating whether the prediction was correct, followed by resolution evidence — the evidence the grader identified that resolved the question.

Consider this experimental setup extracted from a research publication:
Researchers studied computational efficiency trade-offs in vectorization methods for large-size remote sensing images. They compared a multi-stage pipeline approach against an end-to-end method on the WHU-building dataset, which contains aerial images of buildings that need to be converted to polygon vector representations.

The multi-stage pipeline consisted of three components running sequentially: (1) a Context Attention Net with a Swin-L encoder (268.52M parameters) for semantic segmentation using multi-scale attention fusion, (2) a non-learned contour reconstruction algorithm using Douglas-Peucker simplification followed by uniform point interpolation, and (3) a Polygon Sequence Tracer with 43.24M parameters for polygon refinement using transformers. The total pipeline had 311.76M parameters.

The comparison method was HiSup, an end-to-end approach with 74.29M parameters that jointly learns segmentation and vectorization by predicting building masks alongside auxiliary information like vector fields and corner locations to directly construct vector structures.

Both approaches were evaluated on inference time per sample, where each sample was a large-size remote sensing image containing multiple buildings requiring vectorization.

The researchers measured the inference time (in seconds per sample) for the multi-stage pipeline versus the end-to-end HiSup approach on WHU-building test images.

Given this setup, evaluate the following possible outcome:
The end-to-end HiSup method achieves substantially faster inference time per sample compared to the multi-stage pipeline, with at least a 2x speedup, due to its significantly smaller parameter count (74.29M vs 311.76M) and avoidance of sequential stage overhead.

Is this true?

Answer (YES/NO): NO